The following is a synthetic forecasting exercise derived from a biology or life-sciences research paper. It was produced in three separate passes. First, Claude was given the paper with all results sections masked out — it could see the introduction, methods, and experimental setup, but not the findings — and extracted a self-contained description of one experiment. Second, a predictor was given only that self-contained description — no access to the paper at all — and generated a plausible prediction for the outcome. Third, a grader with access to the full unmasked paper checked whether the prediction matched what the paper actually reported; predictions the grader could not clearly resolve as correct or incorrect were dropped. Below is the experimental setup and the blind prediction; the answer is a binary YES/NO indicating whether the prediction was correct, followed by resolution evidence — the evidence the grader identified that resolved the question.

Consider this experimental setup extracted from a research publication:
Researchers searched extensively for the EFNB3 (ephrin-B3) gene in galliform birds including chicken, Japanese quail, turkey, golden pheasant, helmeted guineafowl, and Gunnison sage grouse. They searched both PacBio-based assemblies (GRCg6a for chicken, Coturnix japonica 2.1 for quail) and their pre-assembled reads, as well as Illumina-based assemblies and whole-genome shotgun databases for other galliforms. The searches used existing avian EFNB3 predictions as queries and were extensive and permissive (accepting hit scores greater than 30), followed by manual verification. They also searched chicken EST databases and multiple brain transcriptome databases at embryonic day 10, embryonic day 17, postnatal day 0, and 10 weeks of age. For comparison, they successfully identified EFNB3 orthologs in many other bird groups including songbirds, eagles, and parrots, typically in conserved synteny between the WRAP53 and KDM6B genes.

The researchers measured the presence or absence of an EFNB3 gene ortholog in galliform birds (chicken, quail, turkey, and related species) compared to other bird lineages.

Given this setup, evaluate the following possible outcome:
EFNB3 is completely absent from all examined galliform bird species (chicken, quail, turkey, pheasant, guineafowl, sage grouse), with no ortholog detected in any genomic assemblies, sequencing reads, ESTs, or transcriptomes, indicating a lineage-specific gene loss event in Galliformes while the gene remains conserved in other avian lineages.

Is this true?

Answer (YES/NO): YES